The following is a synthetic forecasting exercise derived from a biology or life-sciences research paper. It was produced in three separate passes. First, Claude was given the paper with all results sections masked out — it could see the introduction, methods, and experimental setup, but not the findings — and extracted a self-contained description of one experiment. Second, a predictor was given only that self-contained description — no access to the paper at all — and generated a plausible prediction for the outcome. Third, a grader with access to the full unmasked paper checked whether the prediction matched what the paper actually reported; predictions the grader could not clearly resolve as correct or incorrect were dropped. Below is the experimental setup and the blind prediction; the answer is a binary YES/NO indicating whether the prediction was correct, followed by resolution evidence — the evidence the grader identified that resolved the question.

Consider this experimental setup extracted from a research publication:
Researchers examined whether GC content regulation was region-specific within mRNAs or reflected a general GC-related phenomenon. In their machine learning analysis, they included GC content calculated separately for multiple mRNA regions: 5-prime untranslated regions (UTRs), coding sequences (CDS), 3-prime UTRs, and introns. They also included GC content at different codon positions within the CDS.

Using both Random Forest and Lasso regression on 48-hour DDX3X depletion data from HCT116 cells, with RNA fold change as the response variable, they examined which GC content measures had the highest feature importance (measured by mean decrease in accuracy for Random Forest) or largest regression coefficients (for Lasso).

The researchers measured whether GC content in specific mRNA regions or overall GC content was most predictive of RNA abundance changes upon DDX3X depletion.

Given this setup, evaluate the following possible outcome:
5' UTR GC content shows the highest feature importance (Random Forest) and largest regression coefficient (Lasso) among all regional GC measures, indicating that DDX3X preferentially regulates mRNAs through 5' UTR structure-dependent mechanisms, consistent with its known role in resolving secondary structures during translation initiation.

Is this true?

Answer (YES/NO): NO